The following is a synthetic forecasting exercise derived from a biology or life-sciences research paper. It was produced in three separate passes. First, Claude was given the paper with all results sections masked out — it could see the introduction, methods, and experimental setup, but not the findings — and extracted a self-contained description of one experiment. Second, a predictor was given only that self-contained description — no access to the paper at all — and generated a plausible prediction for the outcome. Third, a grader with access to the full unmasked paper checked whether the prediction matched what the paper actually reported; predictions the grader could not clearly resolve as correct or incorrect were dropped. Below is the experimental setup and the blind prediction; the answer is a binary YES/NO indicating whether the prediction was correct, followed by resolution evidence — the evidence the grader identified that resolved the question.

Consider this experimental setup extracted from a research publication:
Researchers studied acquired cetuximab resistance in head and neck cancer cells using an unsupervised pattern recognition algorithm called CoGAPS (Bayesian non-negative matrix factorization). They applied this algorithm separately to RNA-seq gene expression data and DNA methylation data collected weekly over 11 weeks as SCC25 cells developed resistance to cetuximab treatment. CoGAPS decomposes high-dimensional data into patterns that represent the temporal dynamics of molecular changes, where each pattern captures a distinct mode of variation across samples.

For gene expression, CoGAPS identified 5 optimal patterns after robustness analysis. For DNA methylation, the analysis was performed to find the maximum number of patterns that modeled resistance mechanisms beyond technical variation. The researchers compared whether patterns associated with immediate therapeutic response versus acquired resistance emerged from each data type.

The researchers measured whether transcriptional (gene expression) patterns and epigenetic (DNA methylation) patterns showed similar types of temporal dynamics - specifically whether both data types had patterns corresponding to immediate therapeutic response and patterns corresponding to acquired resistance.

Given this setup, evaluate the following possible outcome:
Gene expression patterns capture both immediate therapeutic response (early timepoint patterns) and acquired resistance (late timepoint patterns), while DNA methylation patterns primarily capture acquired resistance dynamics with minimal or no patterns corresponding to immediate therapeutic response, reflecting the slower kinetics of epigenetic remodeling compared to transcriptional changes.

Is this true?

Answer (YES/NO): YES